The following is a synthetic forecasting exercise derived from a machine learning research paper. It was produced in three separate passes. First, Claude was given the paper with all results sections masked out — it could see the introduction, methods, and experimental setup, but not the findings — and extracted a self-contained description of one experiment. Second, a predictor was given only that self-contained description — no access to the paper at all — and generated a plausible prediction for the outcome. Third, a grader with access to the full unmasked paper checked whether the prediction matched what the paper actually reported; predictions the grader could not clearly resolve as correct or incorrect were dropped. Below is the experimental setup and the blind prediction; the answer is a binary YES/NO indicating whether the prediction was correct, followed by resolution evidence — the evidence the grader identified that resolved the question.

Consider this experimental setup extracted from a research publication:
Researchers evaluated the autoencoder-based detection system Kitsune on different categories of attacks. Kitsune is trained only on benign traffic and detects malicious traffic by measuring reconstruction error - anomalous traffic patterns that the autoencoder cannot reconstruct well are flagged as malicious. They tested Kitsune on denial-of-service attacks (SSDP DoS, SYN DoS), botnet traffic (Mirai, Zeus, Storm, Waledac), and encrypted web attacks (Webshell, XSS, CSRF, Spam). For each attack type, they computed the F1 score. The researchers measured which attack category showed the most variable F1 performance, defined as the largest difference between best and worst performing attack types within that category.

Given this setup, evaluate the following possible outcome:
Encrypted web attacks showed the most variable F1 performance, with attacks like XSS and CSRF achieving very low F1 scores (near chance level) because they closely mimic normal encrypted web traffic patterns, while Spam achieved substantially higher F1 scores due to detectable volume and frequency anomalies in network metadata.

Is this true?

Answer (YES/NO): NO